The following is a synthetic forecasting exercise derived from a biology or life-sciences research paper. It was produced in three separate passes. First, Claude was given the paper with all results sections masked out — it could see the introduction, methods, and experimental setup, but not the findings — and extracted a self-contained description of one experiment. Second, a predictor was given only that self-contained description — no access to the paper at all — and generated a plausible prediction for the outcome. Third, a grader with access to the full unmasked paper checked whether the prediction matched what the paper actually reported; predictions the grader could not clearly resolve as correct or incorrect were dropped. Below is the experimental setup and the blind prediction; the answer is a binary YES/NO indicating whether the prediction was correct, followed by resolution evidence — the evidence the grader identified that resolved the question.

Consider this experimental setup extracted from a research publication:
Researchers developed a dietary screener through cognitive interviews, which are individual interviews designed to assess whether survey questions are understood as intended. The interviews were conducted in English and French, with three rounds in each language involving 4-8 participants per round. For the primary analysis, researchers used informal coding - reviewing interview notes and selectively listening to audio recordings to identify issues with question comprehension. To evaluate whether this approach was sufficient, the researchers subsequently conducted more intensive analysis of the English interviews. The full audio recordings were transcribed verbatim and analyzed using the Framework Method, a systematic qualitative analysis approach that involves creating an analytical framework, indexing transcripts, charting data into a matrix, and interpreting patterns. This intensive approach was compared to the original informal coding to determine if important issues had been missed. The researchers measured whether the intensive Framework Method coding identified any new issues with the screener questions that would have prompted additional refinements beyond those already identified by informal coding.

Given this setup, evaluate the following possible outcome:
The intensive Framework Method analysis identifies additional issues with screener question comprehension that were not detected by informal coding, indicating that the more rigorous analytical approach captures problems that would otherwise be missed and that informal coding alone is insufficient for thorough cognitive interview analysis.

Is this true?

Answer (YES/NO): NO